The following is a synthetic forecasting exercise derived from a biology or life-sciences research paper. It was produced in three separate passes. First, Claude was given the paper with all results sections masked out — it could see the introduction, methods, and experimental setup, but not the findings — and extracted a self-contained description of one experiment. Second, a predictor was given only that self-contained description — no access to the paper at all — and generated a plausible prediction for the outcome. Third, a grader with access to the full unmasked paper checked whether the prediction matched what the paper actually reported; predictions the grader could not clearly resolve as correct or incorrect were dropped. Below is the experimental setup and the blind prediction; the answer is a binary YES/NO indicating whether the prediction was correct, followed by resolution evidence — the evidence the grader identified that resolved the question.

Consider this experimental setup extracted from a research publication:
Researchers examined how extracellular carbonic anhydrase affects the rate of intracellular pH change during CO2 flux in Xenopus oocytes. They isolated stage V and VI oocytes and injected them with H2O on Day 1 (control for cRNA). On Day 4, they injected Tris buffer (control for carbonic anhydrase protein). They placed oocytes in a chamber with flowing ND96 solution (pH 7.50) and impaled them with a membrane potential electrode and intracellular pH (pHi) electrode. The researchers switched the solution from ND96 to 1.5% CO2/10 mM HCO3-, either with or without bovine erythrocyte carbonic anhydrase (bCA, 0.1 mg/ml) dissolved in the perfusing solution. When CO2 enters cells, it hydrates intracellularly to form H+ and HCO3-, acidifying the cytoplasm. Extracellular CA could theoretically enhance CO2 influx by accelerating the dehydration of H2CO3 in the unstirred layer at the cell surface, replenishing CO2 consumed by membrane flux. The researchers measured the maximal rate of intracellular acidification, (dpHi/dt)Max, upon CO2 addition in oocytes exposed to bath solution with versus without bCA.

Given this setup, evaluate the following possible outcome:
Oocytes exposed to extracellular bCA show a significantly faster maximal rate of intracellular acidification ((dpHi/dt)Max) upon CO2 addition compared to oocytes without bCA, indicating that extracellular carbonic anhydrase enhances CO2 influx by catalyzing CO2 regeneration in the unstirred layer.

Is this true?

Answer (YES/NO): YES